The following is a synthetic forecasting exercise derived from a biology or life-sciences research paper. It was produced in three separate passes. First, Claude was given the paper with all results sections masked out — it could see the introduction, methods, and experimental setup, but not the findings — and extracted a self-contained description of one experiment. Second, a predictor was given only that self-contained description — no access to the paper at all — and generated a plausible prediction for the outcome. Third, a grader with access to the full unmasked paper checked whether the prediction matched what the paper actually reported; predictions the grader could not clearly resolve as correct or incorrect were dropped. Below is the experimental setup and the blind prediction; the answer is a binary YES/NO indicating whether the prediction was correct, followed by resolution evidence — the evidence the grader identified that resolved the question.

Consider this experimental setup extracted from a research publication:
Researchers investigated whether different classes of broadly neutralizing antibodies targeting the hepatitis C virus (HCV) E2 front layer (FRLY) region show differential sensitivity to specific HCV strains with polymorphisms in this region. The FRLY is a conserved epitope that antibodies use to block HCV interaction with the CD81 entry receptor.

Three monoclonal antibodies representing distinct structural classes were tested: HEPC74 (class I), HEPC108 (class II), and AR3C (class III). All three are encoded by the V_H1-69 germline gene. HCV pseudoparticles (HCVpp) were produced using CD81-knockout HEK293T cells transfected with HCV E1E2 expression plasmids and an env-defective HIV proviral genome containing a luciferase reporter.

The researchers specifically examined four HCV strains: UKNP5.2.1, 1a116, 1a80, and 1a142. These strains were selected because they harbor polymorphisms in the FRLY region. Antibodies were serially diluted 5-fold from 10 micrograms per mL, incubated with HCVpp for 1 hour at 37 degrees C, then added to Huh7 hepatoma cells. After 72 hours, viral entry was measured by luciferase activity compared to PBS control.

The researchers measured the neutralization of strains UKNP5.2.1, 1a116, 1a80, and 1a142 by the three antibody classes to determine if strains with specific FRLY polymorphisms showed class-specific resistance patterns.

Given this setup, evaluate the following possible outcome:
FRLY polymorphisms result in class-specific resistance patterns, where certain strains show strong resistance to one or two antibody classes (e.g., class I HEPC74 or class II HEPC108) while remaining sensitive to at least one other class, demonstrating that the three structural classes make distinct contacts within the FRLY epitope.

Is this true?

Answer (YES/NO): YES